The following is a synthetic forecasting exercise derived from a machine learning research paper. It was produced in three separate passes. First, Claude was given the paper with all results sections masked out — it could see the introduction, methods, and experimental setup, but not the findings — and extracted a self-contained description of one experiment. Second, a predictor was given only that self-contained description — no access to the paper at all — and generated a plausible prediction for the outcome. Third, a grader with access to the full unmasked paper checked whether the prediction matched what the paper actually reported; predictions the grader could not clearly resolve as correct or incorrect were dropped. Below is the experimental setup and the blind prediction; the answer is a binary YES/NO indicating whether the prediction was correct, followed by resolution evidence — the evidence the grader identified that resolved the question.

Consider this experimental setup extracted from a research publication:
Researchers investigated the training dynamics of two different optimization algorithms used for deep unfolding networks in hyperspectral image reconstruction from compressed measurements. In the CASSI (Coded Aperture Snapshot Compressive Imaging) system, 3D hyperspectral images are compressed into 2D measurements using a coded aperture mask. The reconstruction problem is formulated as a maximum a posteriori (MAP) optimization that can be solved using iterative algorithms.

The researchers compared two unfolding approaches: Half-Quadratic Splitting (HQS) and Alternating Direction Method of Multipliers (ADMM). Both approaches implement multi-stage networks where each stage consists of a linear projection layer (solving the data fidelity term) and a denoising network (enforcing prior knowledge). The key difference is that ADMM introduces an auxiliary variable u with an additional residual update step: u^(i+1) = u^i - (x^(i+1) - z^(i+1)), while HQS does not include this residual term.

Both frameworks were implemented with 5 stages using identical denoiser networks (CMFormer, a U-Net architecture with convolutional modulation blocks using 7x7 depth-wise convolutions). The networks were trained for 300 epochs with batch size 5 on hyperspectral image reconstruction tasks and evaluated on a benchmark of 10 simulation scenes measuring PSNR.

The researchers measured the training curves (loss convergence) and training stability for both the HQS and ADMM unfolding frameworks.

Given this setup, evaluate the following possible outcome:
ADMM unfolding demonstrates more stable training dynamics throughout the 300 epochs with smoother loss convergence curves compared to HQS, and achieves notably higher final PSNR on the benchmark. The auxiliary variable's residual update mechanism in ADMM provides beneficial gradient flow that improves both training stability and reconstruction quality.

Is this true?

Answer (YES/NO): NO